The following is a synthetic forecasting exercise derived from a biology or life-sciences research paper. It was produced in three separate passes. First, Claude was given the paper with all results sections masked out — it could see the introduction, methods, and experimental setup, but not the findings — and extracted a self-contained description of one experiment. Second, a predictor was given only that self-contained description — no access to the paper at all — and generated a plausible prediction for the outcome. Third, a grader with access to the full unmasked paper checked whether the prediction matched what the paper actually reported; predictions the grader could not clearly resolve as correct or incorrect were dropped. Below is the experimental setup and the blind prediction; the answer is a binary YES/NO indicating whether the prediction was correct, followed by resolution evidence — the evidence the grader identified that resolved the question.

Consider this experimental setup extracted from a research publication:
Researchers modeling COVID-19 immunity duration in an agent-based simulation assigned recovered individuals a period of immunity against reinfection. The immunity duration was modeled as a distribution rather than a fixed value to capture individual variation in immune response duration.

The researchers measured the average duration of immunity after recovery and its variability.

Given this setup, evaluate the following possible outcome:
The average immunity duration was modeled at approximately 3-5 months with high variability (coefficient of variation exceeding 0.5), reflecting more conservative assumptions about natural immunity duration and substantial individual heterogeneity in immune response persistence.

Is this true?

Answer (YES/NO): NO